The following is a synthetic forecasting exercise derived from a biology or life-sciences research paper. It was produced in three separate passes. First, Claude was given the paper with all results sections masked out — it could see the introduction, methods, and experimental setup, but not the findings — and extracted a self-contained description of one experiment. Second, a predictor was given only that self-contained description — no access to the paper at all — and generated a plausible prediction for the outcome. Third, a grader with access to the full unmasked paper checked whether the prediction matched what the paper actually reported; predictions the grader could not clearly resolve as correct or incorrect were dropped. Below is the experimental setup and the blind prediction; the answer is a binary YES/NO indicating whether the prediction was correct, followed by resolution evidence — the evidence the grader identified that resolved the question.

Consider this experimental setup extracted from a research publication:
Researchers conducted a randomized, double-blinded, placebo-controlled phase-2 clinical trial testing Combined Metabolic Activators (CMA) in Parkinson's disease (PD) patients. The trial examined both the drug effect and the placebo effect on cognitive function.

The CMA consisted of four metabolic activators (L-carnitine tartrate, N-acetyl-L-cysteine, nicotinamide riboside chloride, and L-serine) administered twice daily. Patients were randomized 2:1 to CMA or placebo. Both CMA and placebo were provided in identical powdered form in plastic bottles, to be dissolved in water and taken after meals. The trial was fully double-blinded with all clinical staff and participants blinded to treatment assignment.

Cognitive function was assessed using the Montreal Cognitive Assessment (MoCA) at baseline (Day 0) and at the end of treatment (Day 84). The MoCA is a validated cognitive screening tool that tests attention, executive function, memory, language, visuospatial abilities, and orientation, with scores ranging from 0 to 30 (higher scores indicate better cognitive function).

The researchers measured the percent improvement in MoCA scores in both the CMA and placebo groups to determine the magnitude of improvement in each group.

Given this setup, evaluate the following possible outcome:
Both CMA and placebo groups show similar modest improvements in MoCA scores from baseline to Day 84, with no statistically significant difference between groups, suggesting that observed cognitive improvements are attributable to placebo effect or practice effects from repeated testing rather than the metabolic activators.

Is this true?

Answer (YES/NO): NO